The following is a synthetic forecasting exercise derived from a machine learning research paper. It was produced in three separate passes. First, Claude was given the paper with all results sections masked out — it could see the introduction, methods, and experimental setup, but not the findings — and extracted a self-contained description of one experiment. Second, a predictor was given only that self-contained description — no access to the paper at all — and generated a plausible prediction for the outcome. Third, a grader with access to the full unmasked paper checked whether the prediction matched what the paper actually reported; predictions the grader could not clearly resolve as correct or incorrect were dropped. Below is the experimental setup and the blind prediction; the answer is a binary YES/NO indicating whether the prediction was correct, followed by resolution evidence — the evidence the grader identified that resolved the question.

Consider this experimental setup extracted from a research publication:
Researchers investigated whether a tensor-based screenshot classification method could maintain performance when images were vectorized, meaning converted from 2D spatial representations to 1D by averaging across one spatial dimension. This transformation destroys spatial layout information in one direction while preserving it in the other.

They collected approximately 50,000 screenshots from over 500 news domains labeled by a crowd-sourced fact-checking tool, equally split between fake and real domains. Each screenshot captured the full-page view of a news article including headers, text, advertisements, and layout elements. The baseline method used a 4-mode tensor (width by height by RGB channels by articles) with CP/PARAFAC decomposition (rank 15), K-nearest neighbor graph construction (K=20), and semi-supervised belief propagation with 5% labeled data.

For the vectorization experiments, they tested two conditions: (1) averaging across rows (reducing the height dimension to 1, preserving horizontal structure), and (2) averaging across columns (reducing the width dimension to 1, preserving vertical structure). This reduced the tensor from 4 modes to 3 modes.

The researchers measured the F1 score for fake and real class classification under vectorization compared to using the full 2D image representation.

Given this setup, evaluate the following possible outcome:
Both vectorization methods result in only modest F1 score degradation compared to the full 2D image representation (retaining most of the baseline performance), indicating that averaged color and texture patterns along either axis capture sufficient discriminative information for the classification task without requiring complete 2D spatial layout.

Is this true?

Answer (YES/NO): NO